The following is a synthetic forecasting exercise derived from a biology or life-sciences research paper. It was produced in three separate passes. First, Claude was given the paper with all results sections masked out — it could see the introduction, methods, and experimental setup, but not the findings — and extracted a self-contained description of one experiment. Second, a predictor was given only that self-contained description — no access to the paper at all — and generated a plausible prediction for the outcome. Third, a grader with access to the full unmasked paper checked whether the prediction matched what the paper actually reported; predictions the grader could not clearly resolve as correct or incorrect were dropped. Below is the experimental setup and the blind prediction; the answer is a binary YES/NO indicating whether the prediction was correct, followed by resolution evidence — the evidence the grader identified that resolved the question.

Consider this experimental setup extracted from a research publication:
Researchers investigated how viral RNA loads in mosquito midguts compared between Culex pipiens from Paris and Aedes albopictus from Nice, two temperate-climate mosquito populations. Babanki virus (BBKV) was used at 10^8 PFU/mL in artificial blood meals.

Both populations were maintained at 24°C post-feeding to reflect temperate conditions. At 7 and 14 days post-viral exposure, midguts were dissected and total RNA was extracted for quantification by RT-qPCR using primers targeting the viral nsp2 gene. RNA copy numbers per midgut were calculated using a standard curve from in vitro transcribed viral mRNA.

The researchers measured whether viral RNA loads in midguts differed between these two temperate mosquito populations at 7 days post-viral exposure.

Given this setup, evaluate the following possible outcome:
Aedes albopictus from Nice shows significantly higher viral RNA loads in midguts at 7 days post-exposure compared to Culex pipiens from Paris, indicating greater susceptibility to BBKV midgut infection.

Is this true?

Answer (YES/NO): NO